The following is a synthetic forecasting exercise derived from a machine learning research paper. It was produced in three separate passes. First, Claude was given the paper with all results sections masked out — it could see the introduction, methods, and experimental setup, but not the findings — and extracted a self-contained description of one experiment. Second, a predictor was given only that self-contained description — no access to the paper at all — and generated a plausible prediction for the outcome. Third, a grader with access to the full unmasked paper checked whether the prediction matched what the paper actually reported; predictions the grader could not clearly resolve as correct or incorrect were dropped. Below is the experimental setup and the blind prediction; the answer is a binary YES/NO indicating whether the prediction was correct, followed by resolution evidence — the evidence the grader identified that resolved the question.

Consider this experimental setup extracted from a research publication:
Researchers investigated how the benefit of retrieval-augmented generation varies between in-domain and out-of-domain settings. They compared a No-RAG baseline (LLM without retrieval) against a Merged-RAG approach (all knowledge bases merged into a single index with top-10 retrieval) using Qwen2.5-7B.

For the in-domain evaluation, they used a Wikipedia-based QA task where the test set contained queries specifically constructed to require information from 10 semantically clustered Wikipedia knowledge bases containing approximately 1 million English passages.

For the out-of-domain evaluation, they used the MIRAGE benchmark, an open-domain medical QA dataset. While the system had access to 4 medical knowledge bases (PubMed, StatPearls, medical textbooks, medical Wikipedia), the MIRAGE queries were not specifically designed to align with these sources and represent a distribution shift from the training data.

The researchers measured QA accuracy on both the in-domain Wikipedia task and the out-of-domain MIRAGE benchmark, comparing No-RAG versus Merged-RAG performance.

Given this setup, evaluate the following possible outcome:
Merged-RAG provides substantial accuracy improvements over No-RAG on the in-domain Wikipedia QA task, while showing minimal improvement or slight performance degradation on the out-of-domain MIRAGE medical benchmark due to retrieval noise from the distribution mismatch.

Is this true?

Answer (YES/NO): YES